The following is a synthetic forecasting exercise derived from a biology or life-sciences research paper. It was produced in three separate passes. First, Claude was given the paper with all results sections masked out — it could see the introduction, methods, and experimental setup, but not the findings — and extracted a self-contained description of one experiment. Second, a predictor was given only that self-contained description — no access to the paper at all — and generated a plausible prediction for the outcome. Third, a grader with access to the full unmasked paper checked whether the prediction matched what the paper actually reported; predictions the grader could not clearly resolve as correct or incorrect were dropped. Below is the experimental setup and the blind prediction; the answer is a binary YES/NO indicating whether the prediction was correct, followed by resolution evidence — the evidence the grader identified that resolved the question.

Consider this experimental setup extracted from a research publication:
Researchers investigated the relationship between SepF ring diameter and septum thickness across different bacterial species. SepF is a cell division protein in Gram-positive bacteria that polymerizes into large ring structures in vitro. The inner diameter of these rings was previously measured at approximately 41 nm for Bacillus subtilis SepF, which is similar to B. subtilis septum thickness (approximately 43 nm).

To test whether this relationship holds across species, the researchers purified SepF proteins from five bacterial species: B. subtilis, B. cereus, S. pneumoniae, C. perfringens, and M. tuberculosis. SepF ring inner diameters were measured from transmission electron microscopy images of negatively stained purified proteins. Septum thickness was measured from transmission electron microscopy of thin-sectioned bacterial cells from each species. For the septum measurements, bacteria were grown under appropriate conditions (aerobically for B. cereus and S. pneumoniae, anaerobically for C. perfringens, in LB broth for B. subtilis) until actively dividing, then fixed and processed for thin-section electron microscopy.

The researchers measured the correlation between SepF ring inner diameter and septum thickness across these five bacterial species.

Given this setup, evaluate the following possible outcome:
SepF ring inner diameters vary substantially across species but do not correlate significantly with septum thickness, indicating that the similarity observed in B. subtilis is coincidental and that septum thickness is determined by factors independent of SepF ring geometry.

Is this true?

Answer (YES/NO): NO